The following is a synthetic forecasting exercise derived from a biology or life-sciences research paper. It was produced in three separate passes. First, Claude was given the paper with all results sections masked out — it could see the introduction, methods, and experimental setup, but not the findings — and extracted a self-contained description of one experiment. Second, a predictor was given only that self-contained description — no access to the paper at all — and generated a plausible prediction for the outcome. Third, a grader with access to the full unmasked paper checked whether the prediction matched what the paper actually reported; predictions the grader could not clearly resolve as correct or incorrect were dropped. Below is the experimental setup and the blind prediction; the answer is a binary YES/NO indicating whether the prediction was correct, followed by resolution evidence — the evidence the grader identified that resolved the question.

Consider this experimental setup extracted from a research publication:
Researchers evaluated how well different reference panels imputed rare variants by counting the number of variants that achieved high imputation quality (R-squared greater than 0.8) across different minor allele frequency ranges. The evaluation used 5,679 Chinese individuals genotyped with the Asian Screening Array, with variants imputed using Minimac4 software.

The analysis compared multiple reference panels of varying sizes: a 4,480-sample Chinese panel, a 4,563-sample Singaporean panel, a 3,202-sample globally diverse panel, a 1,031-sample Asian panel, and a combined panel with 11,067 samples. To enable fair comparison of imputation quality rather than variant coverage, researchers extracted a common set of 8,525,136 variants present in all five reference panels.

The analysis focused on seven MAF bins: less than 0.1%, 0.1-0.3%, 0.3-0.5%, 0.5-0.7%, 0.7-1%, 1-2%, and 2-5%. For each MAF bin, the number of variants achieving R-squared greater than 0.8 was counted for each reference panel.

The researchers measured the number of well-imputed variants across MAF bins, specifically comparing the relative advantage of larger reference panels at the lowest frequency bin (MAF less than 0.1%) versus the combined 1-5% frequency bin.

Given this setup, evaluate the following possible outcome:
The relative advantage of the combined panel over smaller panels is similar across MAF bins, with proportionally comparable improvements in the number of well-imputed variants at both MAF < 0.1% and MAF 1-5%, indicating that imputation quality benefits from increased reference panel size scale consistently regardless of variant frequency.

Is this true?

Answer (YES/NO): NO